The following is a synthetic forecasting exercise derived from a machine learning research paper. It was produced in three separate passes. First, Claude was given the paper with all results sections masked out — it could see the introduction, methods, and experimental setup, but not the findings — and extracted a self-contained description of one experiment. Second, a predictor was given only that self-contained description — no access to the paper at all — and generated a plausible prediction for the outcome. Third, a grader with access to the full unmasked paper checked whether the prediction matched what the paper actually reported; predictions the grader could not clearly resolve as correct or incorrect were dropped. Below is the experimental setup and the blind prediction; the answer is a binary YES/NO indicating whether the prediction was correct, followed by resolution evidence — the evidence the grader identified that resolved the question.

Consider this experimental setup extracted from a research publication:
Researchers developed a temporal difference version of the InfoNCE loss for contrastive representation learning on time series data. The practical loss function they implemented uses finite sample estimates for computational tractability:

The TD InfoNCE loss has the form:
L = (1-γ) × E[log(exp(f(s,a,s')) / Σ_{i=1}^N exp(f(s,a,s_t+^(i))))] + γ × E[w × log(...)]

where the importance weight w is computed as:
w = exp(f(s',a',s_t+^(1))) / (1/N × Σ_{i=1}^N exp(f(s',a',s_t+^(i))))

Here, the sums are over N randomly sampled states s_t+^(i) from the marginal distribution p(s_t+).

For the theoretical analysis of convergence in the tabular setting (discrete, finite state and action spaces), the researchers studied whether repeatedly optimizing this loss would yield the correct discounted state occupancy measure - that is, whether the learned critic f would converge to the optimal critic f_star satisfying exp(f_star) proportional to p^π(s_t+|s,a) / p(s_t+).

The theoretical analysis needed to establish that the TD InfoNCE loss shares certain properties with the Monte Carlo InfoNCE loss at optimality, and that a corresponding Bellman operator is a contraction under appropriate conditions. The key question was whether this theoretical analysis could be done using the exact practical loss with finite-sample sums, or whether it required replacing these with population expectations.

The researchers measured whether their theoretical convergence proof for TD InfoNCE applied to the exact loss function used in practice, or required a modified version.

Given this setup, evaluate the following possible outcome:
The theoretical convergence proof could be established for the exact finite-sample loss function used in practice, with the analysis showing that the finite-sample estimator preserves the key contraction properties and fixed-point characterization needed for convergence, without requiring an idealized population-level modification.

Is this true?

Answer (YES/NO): NO